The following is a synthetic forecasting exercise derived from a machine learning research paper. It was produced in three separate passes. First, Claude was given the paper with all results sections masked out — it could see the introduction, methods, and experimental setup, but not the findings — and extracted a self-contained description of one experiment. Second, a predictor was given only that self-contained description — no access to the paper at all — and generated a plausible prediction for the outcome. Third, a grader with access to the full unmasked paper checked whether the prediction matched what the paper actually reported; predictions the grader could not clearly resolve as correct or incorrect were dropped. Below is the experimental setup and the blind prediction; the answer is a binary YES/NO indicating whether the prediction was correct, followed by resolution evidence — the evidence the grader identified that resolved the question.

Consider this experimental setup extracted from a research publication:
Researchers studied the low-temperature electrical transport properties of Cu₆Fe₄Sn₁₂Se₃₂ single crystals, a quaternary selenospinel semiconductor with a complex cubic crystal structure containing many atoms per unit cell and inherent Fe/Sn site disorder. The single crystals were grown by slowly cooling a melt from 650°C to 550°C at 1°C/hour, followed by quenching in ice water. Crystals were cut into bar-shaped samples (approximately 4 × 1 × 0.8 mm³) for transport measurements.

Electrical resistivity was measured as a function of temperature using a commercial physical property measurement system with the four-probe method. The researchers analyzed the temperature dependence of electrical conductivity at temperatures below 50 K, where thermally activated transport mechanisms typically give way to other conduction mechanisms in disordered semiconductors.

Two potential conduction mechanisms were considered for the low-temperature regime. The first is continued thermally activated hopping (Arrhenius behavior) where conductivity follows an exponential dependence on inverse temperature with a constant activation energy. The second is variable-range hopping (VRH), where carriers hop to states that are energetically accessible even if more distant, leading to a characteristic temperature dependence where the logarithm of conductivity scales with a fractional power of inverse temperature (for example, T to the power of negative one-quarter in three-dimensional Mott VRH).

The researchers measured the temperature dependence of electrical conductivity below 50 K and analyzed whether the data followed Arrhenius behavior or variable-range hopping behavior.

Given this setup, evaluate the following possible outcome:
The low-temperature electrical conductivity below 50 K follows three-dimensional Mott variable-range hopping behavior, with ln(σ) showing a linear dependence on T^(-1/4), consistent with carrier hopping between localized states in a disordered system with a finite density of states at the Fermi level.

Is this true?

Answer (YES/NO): NO